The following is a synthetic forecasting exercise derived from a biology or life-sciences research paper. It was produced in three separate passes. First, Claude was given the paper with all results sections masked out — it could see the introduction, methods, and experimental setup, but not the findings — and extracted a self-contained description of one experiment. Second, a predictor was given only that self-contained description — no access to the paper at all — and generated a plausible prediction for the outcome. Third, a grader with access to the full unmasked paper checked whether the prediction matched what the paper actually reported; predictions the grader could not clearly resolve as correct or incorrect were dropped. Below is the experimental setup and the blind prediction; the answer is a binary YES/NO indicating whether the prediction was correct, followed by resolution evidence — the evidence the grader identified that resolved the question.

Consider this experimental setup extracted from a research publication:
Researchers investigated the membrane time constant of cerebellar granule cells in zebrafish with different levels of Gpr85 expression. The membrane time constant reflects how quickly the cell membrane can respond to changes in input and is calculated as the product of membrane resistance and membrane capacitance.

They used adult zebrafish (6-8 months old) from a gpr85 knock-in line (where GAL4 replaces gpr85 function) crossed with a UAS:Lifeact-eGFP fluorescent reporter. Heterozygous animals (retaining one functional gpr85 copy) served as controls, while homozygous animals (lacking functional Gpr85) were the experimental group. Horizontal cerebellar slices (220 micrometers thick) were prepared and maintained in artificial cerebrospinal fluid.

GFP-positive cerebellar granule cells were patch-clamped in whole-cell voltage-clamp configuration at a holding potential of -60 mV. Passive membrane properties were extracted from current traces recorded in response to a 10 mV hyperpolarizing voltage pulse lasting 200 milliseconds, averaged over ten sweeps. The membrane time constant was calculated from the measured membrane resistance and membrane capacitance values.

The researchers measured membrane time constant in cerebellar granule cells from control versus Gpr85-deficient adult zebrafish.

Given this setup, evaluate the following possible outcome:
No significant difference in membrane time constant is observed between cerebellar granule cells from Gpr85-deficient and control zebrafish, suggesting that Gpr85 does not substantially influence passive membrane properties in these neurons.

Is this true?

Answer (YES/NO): YES